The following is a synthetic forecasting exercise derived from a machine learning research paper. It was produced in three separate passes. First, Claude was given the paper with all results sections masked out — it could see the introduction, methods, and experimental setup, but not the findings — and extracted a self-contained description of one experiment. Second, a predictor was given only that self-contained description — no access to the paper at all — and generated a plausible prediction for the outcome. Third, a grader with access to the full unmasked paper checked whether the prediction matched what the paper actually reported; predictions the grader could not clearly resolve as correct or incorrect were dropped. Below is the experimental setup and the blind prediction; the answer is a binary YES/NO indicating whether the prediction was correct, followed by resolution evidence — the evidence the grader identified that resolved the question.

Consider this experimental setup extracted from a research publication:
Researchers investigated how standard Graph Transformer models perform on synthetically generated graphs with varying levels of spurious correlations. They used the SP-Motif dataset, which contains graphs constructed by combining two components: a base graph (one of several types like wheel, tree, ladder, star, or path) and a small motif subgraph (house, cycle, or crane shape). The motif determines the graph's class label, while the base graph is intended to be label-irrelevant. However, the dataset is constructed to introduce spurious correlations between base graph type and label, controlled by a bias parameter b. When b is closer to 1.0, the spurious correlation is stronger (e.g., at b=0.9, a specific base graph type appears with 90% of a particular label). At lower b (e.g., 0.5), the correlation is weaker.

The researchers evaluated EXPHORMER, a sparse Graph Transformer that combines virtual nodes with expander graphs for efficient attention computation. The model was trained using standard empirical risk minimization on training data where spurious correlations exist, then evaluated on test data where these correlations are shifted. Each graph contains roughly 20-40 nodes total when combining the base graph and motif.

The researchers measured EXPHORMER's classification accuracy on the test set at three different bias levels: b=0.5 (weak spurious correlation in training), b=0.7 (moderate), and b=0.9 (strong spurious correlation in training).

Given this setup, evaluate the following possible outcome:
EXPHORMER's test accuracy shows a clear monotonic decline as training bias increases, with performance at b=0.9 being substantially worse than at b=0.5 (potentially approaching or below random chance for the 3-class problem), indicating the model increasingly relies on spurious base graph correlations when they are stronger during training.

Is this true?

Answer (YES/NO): NO